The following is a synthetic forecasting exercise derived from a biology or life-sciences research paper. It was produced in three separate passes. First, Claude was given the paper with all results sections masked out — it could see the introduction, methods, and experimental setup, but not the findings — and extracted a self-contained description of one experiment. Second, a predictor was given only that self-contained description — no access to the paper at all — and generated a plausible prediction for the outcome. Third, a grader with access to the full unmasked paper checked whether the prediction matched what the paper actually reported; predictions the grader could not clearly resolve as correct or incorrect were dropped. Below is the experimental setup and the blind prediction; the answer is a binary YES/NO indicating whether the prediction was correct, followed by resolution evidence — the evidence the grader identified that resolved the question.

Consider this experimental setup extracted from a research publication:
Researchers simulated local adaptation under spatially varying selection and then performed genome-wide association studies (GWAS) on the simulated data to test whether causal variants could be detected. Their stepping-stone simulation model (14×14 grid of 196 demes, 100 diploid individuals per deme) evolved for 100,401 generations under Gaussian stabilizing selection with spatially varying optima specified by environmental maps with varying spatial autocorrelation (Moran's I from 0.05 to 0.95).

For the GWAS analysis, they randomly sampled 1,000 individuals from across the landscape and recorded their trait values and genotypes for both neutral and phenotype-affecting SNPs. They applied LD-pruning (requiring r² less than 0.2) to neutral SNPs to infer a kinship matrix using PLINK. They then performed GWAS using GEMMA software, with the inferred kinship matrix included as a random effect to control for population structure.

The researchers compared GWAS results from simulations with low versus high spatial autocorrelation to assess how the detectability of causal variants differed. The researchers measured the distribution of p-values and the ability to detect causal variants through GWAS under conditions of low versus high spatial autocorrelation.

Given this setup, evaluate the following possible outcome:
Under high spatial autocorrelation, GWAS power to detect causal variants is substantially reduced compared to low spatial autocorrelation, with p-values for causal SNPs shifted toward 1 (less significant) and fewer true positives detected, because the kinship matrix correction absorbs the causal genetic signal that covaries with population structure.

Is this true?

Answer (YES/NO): NO